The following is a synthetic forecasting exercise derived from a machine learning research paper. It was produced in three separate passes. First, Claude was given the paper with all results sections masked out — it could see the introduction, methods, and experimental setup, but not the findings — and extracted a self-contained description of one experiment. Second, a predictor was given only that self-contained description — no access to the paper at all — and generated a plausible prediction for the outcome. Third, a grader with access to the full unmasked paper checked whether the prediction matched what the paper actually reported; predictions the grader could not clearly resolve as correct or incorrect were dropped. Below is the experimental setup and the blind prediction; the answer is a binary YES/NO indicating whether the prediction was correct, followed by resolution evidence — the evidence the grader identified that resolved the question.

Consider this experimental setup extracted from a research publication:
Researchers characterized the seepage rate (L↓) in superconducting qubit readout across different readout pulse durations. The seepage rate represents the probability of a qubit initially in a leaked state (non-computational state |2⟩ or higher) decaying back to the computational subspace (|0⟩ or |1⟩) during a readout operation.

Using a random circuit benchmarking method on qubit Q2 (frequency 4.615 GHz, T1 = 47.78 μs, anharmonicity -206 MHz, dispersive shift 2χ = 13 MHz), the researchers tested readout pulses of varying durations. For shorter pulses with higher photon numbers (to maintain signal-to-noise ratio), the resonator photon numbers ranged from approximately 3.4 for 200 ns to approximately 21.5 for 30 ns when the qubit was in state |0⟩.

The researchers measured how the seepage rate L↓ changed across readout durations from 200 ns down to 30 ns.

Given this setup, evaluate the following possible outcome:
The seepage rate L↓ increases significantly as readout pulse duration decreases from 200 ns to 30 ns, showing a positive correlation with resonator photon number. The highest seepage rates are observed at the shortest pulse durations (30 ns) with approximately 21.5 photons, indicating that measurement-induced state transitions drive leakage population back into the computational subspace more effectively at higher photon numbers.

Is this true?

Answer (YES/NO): NO